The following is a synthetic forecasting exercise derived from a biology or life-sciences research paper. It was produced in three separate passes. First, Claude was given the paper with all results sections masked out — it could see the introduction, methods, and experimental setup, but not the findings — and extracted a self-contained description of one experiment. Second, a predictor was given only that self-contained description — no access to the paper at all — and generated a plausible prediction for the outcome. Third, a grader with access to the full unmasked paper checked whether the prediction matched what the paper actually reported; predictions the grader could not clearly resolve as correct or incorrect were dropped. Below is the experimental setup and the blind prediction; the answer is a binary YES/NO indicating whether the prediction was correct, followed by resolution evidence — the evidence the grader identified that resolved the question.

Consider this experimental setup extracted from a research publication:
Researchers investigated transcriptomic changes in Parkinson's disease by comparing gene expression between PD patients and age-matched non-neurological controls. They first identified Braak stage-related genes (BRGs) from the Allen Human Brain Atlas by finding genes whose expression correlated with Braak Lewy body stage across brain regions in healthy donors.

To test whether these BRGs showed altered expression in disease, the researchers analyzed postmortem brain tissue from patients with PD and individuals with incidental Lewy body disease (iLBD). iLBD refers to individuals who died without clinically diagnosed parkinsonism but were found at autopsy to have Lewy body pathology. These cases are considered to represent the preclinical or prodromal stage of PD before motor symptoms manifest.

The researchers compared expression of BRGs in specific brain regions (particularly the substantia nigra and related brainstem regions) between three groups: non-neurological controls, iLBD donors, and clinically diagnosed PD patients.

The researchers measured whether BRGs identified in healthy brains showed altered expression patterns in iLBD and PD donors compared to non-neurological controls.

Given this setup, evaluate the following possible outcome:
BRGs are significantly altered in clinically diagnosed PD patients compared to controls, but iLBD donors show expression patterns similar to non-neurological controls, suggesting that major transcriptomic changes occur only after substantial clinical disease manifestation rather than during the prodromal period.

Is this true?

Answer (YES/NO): NO